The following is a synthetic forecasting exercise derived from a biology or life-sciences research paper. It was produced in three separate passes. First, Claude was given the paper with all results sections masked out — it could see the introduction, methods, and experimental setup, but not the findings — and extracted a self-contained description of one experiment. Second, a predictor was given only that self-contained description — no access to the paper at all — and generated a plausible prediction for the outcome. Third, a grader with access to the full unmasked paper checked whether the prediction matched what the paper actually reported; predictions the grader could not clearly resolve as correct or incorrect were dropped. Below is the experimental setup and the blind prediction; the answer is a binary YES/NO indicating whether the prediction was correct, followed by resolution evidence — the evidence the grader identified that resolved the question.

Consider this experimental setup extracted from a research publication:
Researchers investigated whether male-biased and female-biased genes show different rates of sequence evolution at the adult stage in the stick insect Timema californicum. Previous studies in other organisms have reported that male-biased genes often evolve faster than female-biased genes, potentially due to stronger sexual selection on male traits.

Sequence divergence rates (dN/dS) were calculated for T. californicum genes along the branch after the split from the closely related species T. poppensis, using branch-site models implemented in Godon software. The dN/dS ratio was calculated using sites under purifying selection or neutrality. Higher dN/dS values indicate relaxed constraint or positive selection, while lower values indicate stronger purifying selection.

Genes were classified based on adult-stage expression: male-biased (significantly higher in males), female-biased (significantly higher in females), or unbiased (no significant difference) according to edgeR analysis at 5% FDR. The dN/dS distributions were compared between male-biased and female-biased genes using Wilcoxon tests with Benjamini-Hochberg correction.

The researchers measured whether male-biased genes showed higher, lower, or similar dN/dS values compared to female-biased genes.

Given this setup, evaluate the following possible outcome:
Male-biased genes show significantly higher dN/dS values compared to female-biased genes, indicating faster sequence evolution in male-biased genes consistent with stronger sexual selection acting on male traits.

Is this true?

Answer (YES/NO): YES